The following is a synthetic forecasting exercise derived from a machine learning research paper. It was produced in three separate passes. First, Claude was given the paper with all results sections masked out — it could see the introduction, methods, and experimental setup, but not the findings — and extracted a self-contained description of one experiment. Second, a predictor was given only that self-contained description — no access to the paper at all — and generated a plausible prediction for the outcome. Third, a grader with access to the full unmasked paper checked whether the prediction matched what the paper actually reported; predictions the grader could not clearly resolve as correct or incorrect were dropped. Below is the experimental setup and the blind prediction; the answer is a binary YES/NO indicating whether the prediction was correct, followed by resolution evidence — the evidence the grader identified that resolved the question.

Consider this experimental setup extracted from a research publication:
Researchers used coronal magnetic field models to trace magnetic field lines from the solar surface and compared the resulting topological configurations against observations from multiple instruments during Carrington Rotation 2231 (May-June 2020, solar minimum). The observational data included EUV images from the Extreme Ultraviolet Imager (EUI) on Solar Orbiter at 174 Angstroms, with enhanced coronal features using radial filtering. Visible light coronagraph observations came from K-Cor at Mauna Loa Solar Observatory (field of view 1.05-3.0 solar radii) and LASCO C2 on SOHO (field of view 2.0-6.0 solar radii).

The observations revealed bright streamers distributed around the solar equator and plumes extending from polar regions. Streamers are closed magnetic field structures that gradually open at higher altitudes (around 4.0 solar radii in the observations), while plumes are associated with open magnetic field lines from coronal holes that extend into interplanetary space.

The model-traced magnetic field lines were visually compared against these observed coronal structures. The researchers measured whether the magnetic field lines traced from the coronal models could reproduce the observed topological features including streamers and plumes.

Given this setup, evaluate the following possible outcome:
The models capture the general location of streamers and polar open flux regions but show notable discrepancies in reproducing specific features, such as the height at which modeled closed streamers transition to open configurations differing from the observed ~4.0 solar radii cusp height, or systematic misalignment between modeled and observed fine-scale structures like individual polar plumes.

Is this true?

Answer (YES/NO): NO